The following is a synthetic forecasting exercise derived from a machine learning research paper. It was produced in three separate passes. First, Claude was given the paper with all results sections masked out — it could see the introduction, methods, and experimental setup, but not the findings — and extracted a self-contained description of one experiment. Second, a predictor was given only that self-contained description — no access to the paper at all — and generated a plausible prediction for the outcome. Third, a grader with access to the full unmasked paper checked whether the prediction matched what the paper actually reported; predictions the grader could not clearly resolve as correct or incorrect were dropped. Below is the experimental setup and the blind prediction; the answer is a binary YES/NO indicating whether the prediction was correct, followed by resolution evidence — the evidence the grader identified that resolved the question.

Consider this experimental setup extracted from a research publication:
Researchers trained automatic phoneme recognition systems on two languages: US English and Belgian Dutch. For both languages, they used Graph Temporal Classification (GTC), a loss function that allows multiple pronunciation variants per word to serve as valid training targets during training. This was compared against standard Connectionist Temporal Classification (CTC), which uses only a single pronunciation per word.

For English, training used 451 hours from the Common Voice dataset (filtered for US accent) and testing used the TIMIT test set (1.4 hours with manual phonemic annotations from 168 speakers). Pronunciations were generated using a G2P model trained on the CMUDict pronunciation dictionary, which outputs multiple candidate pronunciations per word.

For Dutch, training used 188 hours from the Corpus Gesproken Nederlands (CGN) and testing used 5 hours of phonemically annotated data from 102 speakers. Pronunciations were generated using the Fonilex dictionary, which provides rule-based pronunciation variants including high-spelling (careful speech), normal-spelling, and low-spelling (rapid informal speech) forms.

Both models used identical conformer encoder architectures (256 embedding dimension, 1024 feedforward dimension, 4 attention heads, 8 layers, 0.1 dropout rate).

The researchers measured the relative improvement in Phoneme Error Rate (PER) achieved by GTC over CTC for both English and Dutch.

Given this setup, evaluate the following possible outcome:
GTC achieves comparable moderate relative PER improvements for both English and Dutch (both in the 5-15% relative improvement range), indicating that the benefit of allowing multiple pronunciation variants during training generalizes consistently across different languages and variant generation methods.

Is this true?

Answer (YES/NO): NO